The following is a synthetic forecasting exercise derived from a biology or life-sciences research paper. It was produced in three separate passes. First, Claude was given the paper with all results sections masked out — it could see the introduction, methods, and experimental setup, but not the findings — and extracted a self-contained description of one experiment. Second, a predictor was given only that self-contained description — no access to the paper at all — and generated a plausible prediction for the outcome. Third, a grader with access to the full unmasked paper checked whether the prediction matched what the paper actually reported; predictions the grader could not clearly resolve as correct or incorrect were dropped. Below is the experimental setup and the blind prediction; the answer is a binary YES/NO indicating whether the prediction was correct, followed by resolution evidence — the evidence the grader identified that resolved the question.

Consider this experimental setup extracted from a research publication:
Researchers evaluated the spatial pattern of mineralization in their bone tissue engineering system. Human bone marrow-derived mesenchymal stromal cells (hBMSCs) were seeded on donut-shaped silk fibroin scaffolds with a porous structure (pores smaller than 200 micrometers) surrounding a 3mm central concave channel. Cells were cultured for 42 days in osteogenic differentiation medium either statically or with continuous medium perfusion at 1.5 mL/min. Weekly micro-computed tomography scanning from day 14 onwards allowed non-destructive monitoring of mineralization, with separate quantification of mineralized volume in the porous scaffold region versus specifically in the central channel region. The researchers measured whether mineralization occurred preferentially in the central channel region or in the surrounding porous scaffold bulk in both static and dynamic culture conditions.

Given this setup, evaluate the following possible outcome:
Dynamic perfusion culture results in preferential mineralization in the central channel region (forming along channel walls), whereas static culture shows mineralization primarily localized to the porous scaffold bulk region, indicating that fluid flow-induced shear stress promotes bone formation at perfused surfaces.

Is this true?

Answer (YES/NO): NO